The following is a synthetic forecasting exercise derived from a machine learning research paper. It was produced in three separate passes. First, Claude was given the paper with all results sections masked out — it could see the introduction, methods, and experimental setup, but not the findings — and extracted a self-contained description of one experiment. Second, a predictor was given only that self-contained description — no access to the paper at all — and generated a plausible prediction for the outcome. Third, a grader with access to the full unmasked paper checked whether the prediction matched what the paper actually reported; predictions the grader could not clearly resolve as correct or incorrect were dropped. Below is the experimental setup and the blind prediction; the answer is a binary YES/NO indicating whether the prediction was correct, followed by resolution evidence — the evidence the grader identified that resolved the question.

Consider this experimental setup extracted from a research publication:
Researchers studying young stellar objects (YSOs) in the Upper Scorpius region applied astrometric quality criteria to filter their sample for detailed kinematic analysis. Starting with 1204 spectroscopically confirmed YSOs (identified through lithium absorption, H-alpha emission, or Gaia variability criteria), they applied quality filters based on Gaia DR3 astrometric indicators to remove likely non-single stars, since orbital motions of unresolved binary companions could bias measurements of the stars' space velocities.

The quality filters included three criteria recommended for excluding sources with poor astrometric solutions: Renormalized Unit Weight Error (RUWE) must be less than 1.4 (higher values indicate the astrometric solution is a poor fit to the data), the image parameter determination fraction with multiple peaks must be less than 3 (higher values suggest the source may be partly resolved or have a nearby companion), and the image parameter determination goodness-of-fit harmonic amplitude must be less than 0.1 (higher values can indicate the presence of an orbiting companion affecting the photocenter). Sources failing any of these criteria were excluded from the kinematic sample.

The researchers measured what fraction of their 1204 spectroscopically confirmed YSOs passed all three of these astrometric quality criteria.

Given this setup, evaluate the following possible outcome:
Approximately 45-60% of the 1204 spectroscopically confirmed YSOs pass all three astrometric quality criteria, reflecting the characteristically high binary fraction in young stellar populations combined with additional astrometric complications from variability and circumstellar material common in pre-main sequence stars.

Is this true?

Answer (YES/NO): YES